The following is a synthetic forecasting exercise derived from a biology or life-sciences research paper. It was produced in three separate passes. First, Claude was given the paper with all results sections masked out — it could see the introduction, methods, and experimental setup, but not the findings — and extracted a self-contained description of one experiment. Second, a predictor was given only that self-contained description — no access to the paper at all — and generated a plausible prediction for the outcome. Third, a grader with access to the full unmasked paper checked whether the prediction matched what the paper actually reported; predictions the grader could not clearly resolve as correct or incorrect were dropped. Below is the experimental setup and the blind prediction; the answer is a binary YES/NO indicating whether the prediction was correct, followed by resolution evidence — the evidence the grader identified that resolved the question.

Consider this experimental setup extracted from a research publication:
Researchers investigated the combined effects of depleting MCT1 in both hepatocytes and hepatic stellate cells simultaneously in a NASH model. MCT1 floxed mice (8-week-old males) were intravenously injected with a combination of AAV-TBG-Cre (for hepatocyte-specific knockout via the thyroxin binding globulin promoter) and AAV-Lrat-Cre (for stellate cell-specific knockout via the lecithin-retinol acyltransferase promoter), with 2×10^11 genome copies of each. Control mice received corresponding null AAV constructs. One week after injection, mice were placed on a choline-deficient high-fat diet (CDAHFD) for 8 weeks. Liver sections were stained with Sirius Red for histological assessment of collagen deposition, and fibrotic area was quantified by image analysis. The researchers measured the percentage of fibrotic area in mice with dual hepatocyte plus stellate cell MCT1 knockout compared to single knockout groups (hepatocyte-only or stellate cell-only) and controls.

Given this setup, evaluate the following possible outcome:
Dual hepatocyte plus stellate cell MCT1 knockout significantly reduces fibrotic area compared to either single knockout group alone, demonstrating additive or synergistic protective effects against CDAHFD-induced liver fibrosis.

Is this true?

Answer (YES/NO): NO